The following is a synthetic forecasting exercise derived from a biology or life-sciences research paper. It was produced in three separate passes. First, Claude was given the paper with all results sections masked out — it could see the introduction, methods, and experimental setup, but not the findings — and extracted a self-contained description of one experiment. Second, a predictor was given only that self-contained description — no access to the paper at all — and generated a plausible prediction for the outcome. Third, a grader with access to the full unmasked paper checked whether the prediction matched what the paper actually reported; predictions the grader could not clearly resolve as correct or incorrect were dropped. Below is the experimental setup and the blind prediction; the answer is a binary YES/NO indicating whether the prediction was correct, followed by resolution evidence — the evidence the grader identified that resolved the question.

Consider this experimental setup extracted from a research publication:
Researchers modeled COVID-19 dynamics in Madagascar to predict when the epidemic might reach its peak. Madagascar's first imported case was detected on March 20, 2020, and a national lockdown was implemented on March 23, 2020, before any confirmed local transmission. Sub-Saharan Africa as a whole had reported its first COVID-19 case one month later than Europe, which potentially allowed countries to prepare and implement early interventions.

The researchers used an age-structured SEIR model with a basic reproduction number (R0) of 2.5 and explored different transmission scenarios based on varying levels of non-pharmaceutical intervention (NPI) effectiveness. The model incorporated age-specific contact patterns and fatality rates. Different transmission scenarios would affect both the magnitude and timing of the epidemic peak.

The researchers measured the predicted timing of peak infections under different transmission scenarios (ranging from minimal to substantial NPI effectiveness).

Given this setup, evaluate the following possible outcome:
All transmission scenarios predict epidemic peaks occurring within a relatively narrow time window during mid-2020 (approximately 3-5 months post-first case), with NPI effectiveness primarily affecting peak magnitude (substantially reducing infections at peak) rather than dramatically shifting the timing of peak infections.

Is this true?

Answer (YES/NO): NO